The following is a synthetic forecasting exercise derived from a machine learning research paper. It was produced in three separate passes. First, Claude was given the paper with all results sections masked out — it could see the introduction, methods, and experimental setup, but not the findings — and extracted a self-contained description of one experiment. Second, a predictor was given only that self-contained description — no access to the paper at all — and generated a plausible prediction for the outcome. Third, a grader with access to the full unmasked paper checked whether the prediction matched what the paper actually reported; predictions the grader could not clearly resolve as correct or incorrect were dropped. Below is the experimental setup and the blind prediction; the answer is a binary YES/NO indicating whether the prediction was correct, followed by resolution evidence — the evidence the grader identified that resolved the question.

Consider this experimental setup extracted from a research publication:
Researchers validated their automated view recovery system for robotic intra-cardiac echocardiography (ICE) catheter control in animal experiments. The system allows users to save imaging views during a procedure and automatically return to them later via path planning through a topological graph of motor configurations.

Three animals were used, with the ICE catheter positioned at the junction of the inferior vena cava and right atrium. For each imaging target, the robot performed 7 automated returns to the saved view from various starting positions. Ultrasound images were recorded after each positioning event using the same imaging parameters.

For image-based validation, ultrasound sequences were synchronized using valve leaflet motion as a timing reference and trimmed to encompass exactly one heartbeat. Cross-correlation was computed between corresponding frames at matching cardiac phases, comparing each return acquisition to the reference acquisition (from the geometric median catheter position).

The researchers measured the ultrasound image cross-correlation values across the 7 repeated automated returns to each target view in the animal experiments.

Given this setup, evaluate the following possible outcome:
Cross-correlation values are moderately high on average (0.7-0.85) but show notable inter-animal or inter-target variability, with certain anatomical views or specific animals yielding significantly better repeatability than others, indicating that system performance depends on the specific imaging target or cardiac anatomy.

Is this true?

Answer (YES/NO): YES